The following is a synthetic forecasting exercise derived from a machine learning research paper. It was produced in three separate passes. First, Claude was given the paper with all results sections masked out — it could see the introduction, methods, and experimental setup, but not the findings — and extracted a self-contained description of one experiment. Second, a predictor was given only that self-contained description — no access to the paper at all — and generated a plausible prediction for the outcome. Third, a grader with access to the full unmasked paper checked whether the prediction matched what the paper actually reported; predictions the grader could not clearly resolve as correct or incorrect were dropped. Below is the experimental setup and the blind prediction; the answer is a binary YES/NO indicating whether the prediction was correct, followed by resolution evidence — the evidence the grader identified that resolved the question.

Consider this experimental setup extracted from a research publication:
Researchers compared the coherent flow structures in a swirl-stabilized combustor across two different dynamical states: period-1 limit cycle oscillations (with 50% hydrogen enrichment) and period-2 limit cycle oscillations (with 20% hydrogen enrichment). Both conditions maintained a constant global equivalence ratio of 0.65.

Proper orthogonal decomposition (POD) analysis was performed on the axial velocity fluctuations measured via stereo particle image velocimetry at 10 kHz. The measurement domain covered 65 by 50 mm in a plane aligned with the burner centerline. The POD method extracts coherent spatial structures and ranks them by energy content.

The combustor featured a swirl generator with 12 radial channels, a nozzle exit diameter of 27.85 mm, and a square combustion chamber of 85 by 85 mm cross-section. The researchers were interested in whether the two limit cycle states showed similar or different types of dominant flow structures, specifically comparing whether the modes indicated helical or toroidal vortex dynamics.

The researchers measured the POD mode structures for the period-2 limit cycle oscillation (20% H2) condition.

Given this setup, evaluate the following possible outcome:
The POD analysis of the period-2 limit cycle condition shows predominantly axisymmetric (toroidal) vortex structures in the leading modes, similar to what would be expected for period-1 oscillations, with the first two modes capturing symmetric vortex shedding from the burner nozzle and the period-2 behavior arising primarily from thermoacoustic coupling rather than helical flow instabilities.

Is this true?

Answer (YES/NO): NO